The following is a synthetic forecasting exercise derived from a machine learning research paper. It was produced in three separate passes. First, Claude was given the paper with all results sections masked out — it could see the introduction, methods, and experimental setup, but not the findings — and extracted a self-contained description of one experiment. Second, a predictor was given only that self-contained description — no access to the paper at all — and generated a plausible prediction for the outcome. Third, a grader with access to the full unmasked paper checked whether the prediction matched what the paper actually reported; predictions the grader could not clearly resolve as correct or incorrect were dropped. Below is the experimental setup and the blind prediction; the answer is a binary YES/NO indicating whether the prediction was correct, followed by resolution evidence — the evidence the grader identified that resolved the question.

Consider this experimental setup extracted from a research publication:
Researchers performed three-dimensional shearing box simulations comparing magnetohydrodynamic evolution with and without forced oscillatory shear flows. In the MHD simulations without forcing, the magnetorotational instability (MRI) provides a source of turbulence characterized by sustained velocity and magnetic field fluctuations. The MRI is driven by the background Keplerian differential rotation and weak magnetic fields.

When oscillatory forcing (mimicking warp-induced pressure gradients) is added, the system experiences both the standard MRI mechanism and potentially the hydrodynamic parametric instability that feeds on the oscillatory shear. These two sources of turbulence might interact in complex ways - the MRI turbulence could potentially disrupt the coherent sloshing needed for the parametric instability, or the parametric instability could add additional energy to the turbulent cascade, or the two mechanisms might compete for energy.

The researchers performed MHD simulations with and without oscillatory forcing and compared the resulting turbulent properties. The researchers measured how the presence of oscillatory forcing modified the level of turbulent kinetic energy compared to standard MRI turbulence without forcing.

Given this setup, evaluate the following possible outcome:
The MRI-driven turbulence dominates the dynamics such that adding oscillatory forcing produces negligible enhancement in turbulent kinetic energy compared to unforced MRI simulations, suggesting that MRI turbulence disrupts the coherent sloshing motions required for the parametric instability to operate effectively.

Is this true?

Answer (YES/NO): NO